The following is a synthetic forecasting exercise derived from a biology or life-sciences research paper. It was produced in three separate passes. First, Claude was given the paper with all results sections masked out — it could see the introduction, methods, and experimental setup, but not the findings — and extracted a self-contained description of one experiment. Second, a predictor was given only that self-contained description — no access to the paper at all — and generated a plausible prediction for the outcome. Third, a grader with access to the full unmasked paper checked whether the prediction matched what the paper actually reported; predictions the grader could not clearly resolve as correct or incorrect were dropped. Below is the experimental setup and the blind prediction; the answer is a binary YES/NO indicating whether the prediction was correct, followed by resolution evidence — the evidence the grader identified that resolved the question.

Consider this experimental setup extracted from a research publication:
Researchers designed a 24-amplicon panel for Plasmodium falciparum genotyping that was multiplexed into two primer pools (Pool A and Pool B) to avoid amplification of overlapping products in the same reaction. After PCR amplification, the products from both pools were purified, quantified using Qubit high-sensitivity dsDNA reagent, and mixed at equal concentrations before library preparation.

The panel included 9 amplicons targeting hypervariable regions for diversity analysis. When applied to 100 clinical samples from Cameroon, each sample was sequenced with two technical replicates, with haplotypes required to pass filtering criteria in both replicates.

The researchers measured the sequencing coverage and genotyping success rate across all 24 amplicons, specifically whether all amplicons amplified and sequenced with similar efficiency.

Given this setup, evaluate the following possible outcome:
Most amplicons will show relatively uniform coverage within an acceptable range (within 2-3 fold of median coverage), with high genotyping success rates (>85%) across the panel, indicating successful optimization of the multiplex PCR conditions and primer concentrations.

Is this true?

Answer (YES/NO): NO